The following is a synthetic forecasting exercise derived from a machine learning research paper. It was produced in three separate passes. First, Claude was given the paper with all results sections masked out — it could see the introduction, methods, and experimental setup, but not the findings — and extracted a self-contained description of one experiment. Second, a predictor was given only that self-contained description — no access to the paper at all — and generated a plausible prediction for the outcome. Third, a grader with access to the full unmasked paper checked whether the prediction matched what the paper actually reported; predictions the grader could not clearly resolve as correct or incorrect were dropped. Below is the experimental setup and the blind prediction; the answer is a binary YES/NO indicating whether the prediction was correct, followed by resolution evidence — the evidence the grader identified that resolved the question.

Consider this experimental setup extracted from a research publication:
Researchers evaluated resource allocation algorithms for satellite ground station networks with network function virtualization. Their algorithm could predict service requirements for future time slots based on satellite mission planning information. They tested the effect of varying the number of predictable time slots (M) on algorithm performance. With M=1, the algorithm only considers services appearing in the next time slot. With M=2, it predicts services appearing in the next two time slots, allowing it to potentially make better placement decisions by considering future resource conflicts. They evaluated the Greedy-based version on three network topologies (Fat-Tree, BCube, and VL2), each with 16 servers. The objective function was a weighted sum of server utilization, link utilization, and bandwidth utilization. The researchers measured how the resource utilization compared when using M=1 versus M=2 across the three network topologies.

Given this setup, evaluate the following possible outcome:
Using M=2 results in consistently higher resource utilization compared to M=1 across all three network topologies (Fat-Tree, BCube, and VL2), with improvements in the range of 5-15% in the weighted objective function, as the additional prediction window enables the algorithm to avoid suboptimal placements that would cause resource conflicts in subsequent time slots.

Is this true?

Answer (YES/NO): NO